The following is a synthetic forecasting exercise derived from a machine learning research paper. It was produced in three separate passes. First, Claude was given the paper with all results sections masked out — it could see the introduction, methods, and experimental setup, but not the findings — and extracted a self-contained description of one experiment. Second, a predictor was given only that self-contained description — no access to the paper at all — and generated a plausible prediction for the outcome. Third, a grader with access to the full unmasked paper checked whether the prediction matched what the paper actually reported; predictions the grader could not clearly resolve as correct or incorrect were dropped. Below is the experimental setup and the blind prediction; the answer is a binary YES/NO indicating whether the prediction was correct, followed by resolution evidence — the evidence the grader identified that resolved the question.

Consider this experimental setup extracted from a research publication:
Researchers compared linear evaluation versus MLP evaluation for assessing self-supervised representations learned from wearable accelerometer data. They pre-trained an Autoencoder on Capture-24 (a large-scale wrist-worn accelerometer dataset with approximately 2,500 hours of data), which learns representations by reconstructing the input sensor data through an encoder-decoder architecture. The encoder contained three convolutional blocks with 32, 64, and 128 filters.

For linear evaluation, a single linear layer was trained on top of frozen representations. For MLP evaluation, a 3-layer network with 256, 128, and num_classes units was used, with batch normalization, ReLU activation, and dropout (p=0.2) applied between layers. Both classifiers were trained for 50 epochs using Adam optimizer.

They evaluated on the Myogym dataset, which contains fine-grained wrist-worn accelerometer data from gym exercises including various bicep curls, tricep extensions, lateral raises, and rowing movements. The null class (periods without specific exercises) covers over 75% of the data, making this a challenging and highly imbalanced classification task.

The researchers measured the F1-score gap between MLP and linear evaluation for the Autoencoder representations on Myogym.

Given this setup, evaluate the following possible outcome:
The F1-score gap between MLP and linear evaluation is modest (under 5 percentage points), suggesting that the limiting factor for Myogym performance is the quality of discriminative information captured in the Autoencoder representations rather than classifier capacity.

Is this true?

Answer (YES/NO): NO